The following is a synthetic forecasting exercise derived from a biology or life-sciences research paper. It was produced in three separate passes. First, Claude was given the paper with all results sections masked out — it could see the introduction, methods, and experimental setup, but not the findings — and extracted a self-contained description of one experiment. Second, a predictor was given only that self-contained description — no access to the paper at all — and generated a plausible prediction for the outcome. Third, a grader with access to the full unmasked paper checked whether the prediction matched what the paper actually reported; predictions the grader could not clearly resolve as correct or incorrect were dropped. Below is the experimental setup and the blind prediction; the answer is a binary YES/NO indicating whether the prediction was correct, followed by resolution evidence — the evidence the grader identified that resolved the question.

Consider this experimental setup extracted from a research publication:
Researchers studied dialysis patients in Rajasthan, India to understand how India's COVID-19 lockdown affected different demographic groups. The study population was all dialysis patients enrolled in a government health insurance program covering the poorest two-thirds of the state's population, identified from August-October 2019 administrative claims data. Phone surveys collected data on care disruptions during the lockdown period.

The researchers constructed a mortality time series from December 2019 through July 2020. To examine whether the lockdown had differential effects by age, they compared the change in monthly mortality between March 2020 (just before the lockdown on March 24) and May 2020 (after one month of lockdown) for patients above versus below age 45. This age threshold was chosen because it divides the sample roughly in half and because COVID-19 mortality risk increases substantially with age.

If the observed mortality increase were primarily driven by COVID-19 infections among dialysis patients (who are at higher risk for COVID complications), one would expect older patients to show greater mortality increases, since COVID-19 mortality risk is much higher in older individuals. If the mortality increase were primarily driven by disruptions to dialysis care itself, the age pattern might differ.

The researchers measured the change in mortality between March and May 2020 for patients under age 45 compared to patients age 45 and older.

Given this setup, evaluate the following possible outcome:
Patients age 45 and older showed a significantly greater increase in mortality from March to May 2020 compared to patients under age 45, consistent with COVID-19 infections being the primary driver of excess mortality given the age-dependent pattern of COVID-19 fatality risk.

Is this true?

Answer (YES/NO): NO